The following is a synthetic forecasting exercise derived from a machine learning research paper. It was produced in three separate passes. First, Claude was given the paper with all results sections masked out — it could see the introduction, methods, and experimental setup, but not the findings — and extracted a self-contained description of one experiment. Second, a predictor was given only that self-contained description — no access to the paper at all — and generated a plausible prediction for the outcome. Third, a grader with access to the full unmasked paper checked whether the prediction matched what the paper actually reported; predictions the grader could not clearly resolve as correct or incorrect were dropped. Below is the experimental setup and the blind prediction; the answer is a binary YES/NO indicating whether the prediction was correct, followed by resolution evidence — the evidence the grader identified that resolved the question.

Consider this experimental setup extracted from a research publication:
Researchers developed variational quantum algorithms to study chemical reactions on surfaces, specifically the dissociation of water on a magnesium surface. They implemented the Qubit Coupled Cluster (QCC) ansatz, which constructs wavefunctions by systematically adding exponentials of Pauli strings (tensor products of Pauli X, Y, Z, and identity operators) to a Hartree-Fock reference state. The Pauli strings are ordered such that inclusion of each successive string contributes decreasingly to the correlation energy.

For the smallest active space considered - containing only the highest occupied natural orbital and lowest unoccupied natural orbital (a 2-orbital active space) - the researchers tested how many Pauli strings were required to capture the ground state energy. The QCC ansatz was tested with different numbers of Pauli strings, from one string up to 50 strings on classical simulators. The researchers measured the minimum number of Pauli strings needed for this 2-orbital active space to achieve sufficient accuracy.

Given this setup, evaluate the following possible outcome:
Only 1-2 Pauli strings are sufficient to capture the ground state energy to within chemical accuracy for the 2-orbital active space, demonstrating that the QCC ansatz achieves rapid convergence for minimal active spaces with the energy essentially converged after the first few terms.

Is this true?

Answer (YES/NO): YES